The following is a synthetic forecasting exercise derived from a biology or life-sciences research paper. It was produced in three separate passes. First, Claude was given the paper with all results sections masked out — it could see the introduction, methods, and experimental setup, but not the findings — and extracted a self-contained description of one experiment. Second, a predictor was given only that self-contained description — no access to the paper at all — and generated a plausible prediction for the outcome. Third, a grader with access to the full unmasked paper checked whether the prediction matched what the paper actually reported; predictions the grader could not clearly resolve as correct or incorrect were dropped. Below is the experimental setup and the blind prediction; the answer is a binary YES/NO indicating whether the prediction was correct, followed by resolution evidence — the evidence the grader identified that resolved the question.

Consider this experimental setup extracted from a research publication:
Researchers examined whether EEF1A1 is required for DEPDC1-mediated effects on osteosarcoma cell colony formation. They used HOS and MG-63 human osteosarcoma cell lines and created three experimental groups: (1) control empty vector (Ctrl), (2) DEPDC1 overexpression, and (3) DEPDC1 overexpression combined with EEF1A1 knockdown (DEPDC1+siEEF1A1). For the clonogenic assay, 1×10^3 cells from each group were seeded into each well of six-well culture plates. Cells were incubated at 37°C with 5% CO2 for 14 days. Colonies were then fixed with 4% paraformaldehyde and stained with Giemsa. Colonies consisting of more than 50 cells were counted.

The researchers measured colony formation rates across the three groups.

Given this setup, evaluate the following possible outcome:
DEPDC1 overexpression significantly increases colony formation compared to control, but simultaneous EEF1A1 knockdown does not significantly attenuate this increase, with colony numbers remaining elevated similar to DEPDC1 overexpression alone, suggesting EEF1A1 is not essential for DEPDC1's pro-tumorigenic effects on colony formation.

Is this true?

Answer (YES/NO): NO